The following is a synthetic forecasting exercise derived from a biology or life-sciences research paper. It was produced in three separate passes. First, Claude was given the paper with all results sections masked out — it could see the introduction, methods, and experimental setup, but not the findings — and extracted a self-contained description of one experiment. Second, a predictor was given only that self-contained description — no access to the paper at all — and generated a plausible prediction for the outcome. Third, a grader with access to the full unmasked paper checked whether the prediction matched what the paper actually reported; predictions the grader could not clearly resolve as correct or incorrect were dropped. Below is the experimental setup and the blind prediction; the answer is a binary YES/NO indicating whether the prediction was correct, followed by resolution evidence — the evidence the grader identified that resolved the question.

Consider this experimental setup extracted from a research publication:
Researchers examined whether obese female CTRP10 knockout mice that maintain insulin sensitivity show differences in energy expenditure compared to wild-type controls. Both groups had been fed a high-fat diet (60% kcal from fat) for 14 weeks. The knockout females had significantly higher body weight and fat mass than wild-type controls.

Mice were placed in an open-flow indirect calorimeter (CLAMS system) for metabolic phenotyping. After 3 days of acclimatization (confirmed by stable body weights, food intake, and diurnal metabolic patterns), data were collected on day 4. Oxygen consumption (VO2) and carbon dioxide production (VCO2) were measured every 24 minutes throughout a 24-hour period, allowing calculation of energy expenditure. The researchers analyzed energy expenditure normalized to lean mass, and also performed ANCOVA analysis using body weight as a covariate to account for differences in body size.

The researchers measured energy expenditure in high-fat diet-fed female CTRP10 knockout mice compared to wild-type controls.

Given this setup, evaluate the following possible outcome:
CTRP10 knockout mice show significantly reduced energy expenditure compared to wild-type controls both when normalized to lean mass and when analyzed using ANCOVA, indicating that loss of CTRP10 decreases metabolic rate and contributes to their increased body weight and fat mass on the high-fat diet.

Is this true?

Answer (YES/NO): NO